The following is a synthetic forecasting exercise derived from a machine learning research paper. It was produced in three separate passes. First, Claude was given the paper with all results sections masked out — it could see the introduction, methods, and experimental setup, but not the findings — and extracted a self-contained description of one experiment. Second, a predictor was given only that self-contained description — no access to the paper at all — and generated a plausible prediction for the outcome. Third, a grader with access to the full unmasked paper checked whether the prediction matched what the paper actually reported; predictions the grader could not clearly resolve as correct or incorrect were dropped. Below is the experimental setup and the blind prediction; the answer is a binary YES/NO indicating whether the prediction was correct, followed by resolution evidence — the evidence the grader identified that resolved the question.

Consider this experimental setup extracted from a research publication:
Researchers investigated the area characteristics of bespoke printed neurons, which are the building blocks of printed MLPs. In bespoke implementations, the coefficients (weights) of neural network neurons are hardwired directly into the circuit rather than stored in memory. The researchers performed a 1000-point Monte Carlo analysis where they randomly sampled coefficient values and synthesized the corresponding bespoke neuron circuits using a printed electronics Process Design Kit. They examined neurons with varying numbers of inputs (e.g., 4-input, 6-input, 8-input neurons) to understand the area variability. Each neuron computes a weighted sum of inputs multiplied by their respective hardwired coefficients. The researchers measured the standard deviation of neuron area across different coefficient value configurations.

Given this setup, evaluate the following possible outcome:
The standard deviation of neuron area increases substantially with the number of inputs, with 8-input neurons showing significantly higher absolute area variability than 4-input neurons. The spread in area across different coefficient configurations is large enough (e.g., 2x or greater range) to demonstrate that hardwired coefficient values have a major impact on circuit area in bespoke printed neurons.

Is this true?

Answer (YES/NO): NO